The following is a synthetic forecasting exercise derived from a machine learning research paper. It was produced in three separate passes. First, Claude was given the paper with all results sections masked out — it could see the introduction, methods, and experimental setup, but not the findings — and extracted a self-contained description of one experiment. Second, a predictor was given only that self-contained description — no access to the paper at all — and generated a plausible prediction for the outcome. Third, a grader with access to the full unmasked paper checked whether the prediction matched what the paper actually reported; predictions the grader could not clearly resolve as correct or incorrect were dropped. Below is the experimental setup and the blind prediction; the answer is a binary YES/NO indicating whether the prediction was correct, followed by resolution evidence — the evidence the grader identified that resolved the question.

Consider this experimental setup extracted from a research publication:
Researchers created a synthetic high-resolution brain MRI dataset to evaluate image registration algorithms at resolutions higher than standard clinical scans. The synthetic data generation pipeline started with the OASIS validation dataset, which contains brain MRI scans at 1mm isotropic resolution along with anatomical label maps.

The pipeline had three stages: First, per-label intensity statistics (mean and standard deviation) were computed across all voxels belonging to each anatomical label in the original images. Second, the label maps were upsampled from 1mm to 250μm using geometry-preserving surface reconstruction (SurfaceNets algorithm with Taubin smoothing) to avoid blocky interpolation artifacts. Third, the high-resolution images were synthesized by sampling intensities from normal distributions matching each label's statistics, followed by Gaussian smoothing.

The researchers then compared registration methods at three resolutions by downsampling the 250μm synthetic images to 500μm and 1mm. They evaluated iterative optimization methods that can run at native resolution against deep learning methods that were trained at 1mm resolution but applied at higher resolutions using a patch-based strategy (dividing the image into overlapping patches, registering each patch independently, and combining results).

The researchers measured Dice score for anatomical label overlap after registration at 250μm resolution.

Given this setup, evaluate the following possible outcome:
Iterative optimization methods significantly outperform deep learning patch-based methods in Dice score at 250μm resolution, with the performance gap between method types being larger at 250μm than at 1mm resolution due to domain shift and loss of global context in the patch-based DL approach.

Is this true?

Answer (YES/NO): YES